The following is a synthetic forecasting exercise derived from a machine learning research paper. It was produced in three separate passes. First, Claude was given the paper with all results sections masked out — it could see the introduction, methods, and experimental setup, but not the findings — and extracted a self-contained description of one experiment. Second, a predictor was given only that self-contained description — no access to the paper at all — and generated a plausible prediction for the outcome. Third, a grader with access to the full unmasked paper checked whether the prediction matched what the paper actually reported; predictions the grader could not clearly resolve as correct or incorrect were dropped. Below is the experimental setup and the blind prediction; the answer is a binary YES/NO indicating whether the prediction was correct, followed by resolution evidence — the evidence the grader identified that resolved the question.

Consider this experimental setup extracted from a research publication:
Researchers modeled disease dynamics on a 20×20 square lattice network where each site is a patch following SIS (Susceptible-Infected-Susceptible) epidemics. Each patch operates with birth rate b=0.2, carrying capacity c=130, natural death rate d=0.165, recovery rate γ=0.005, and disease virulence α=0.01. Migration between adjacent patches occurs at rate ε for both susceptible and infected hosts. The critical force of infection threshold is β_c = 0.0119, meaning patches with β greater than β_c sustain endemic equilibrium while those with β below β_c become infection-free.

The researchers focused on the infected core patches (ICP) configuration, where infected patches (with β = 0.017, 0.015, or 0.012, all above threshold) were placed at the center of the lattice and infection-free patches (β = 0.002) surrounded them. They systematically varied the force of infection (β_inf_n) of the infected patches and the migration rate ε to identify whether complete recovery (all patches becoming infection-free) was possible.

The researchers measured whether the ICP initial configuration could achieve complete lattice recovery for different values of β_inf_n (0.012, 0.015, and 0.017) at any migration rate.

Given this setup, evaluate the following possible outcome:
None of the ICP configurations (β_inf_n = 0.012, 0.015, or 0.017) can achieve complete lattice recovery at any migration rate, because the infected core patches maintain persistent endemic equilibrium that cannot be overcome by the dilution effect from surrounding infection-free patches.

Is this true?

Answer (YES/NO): NO